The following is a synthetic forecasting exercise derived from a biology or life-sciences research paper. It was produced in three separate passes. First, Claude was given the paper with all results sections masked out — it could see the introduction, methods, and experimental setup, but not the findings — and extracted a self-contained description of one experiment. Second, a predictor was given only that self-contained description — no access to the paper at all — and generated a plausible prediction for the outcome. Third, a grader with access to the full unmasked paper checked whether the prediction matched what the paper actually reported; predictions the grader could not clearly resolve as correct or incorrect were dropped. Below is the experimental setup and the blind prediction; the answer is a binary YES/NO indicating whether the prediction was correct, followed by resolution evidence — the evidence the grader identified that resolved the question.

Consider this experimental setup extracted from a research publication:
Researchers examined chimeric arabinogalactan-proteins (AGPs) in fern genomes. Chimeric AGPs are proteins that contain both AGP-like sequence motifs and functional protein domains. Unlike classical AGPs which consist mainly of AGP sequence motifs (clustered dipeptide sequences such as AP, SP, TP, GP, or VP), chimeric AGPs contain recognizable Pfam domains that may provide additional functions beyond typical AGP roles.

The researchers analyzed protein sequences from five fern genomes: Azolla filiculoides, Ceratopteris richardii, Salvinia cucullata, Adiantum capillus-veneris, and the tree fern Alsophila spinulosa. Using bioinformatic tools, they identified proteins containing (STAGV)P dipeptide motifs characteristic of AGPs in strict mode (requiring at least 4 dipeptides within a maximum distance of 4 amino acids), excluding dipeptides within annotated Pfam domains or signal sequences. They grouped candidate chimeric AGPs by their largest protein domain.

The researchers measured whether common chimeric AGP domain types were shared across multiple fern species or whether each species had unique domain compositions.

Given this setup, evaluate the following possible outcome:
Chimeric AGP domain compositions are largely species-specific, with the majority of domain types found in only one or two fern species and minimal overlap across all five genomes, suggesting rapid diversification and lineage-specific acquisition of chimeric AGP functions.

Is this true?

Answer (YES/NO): NO